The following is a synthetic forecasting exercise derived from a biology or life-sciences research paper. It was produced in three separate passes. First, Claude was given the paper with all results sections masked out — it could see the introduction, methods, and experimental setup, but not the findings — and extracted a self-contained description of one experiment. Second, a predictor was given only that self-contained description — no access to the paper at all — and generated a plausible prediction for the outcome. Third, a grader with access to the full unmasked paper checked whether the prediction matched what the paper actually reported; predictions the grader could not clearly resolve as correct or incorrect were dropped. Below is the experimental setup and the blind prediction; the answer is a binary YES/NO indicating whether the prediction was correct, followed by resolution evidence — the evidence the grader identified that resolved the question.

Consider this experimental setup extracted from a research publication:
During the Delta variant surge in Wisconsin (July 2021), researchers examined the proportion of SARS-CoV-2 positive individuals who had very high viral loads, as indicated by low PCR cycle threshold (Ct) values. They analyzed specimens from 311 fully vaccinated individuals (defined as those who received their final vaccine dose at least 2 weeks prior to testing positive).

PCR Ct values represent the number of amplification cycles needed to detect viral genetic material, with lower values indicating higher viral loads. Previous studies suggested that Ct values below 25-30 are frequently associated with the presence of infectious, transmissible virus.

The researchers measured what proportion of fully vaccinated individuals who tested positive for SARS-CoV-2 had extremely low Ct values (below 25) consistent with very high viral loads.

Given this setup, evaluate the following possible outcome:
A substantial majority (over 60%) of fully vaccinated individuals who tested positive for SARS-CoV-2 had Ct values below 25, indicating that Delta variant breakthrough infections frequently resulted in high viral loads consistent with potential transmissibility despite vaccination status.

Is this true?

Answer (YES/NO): YES